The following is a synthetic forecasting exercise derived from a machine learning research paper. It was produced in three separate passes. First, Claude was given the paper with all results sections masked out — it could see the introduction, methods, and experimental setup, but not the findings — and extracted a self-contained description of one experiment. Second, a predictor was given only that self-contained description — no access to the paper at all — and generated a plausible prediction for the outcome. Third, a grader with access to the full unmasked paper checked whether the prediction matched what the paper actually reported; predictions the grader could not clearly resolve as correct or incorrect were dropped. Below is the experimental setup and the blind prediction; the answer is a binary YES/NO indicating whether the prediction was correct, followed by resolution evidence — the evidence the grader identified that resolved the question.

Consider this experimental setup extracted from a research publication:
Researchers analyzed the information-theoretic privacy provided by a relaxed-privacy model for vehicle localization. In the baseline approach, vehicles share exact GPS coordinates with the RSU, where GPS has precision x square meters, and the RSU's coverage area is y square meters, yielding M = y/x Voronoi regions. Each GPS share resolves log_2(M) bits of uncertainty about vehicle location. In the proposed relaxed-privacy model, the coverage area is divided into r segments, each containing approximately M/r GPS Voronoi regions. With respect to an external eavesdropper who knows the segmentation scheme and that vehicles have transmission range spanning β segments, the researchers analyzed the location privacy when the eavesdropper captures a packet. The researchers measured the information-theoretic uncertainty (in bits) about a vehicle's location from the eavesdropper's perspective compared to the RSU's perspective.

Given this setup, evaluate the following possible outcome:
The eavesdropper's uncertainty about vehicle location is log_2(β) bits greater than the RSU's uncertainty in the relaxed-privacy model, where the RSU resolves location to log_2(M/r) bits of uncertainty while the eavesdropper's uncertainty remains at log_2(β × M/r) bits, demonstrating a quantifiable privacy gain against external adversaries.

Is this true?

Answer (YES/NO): NO